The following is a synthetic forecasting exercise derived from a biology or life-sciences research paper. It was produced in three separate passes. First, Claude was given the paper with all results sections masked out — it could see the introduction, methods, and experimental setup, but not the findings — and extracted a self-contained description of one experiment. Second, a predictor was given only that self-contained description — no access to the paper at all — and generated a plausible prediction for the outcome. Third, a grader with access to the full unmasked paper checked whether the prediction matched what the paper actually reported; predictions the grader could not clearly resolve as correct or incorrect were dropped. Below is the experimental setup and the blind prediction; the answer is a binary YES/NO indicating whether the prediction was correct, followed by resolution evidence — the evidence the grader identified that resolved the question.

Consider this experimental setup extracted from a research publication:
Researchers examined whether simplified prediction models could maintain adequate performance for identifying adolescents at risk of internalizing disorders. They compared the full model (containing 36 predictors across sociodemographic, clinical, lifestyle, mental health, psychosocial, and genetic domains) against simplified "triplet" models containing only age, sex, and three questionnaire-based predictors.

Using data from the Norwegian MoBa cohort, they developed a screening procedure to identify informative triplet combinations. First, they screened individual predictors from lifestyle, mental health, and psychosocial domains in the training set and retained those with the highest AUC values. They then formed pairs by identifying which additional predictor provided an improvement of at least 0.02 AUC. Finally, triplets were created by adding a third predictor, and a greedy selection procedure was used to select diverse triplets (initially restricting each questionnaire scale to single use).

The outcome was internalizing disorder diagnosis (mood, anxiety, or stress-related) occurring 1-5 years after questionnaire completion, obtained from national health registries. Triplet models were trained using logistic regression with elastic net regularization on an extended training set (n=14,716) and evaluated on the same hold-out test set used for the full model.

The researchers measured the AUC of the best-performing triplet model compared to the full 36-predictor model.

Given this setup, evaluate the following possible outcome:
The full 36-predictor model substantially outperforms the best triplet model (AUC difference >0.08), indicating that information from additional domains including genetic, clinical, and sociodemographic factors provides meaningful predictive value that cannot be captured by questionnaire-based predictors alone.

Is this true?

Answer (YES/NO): NO